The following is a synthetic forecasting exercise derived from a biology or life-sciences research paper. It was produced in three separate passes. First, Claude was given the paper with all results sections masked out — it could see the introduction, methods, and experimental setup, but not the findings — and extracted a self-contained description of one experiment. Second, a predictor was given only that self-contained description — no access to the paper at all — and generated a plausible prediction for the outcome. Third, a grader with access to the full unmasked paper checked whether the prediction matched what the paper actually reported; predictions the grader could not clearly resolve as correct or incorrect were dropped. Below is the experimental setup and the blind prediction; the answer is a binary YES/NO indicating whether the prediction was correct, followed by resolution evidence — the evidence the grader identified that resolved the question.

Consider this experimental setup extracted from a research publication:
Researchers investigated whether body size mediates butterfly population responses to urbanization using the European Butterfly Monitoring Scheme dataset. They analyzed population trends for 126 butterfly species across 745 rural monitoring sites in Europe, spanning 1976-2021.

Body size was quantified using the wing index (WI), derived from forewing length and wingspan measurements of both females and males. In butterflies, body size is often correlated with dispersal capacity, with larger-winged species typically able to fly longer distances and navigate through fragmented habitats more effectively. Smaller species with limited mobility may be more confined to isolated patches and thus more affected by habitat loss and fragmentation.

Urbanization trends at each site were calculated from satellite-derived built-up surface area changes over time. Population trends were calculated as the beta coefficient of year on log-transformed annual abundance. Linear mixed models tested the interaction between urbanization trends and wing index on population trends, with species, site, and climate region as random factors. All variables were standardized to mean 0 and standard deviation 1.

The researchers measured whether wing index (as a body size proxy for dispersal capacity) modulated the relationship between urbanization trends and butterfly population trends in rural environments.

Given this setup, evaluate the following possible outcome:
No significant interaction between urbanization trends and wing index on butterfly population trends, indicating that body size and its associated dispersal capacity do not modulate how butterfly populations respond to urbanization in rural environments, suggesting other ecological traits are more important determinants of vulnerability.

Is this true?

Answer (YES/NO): NO